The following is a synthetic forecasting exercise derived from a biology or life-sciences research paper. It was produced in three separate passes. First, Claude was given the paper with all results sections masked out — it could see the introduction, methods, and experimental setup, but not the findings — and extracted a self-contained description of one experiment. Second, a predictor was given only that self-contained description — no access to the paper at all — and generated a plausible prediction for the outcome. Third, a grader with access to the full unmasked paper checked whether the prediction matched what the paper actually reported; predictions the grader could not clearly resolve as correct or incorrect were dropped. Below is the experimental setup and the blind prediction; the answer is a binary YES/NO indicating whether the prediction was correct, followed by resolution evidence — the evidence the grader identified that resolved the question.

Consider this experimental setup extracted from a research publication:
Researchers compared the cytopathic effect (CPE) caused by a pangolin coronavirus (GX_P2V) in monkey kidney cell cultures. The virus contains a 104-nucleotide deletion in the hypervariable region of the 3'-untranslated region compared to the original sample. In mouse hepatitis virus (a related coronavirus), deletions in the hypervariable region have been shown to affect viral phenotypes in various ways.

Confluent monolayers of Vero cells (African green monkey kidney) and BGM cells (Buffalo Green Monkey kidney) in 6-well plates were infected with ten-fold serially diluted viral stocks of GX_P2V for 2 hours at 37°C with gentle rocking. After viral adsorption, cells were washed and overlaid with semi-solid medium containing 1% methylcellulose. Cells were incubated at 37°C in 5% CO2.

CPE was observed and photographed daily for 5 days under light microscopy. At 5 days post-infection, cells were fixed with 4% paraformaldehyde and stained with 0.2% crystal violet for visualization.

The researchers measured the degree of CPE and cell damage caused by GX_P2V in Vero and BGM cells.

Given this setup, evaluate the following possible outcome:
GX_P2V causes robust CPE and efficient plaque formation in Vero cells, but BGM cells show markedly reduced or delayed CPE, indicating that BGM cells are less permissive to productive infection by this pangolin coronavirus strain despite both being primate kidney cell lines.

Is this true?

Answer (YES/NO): NO